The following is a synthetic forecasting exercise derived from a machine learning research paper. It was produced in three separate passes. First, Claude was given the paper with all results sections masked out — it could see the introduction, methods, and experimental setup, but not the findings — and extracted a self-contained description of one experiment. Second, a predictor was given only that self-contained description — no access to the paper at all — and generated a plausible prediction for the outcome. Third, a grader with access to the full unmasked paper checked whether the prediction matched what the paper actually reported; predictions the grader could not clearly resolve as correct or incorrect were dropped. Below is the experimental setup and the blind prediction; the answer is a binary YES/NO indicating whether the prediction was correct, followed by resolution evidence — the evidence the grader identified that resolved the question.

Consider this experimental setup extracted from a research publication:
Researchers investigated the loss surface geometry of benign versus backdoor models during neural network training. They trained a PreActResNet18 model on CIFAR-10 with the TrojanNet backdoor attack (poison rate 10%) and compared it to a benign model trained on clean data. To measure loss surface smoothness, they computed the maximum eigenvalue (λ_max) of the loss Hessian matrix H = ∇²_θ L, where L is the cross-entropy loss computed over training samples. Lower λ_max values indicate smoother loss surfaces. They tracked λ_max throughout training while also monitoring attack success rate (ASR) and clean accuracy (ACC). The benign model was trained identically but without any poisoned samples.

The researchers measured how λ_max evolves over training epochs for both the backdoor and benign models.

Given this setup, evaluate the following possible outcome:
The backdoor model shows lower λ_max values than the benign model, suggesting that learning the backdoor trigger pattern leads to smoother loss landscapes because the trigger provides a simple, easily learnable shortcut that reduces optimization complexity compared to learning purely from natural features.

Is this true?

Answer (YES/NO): NO